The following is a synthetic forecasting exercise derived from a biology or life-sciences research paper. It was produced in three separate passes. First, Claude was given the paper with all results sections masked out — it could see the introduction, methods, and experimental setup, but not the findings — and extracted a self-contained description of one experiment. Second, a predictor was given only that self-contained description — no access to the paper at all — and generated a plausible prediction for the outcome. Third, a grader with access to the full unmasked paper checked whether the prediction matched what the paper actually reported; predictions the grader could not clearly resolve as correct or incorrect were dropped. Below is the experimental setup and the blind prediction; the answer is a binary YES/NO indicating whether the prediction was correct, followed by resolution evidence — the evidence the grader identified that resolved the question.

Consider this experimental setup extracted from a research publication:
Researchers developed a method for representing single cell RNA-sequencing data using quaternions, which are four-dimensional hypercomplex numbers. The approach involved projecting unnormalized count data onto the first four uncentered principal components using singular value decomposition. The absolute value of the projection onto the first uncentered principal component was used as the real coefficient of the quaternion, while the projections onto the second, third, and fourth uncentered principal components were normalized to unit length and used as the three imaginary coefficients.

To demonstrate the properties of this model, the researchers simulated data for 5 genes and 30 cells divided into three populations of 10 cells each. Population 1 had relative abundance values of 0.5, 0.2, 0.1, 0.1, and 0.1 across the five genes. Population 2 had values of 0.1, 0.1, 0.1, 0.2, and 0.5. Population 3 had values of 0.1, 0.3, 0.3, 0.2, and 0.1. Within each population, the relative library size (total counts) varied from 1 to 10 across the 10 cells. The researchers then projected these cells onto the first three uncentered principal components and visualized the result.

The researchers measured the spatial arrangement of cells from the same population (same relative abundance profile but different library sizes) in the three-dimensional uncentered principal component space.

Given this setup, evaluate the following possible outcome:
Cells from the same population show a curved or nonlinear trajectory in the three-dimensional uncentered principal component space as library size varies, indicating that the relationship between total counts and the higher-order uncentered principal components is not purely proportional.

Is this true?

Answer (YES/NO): NO